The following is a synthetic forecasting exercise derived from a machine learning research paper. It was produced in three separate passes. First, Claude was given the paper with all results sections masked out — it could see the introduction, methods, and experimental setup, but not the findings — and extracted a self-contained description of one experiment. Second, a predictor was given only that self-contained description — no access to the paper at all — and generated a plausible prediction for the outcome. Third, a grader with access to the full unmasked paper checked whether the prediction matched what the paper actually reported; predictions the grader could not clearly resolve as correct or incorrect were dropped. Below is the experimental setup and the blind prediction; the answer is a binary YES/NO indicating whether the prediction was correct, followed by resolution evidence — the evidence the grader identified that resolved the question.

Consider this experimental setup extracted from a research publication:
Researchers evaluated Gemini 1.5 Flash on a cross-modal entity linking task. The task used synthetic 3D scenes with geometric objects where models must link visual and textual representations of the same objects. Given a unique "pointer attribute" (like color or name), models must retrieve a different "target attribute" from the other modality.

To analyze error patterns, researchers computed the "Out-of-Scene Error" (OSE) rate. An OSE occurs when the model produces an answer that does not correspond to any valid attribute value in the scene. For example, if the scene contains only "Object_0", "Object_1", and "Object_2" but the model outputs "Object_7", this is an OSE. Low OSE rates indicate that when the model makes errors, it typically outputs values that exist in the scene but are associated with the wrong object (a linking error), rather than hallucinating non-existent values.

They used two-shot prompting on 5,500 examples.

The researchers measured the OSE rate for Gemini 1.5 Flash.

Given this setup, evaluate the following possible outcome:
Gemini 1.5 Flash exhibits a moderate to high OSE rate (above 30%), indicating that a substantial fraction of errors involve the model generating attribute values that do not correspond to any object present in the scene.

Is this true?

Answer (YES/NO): NO